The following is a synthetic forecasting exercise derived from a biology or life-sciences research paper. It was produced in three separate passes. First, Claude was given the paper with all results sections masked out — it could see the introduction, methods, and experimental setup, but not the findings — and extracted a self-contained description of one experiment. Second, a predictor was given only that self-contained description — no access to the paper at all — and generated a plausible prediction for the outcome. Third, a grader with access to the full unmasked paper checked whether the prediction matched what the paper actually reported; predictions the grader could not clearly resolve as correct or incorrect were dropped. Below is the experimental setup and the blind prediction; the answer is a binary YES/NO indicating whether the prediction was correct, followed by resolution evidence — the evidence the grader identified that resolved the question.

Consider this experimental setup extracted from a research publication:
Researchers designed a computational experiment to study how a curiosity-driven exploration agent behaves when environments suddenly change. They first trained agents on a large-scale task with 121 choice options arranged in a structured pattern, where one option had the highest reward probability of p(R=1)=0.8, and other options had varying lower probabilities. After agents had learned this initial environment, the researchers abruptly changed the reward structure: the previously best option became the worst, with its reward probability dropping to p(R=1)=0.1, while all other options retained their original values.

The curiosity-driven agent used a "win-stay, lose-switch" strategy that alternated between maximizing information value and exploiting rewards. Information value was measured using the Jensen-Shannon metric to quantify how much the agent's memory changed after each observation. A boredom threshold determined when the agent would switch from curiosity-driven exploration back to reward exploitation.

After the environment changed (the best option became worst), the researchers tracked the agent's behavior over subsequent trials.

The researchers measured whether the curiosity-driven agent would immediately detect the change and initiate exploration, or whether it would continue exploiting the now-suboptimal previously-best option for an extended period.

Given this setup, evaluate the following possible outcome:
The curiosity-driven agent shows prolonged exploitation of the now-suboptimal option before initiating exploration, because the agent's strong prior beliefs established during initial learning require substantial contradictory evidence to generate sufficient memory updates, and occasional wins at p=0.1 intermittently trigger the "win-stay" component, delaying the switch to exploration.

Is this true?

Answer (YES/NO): NO